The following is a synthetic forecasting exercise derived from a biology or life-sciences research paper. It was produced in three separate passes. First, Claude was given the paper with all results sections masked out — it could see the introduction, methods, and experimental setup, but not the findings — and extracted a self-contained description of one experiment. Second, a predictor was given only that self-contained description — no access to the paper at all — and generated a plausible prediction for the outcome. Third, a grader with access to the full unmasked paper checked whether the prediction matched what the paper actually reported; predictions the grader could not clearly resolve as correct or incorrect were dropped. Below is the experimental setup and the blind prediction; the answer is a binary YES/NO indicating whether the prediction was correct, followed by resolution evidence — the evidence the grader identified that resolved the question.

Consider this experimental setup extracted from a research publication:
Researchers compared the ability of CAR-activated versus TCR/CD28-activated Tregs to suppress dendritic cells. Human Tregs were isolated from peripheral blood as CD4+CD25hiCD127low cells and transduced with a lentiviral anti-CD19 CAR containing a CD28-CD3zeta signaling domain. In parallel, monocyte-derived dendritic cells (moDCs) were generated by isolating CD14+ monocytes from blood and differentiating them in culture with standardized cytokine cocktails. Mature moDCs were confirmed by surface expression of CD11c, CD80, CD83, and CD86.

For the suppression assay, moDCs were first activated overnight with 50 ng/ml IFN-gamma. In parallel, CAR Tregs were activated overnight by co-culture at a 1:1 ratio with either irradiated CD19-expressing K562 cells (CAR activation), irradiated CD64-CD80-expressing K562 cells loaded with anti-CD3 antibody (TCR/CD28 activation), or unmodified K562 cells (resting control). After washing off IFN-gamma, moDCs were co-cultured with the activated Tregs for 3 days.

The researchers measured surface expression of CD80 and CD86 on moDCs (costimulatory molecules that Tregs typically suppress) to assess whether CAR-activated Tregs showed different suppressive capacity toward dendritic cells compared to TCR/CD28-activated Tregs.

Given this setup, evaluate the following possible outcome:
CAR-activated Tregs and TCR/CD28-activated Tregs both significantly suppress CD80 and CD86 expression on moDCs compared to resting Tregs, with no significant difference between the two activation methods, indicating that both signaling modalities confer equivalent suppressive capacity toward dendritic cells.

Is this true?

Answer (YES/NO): YES